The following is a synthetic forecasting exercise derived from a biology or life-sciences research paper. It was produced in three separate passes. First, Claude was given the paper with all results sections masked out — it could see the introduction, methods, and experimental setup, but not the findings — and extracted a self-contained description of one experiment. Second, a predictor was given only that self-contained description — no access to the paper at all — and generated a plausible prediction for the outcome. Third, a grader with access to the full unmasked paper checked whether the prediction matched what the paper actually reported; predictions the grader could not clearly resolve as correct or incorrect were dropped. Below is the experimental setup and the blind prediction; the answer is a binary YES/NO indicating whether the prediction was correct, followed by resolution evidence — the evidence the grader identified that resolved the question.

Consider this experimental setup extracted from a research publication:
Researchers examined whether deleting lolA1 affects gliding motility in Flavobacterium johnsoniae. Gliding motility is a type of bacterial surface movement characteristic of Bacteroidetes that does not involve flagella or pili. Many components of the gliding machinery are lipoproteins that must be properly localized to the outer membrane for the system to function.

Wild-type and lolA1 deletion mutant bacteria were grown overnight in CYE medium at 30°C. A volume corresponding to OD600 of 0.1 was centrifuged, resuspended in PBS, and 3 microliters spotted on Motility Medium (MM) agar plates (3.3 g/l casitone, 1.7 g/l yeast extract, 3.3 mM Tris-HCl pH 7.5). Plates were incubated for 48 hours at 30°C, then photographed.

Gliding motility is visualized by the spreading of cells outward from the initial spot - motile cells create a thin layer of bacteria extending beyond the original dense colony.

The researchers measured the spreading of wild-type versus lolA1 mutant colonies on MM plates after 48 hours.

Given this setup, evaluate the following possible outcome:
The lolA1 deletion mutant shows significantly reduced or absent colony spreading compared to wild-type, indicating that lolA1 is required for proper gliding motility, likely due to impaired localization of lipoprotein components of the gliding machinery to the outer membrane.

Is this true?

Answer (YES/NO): YES